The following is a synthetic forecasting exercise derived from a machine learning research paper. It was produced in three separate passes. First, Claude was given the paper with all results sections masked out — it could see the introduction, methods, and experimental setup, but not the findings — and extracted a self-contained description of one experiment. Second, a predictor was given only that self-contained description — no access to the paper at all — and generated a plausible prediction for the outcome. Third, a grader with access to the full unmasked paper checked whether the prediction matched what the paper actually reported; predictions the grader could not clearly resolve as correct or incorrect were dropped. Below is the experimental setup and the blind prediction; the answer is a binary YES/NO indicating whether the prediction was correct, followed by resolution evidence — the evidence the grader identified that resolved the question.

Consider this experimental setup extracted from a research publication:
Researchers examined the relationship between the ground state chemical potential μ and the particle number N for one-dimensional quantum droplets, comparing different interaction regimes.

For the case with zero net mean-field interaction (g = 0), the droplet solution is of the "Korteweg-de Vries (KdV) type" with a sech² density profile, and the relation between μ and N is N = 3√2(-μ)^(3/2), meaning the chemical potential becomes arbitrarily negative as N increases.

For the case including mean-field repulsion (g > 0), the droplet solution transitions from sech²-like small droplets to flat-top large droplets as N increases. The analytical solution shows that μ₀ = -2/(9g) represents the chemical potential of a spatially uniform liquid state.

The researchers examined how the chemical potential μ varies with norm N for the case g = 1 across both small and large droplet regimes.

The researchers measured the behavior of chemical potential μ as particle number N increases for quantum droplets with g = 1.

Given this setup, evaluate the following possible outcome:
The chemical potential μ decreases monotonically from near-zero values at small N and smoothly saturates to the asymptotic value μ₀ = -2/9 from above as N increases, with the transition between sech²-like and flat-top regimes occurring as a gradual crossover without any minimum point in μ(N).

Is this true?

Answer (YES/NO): YES